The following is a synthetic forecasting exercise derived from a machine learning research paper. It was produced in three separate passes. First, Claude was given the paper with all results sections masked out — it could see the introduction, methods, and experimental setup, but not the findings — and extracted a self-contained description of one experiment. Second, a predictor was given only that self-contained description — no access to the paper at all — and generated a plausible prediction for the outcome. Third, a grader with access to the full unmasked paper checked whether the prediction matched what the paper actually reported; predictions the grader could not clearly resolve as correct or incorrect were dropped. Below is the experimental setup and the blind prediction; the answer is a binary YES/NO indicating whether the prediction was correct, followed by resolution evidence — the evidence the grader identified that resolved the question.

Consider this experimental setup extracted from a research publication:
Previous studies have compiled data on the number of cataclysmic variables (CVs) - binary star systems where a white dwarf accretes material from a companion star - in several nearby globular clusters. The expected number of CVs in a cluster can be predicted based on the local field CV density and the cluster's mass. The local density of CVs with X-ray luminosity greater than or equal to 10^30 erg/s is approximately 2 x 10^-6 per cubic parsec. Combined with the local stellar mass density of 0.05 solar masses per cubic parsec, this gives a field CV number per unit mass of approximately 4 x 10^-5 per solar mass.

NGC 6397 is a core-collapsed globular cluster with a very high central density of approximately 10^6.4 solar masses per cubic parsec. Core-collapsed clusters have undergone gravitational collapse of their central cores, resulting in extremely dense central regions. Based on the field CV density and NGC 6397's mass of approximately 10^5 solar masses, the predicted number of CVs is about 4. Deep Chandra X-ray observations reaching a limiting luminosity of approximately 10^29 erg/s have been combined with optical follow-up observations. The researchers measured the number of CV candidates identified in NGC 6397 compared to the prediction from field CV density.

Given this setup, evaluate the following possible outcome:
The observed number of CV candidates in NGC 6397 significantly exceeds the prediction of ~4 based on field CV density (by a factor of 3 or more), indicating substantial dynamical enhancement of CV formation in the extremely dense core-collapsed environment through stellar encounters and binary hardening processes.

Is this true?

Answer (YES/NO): YES